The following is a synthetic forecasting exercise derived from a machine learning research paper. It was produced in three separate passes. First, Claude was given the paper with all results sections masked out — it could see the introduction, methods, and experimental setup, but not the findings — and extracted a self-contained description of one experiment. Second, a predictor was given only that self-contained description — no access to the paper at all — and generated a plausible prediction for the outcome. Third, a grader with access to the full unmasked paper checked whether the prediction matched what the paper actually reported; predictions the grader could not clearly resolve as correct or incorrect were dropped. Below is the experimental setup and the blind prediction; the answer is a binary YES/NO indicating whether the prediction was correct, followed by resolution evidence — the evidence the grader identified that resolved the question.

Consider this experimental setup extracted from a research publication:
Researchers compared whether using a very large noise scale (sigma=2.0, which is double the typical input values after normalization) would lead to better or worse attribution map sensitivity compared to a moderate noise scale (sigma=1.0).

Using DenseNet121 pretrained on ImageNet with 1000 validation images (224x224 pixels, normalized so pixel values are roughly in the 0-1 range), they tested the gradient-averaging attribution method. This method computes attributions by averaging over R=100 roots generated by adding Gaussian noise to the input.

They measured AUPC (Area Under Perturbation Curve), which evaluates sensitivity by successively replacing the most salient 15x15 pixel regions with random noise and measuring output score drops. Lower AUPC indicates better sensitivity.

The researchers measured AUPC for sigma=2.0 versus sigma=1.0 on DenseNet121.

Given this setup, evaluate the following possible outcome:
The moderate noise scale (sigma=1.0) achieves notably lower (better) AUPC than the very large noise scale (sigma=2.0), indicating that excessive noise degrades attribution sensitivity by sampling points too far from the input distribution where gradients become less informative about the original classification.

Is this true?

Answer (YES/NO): YES